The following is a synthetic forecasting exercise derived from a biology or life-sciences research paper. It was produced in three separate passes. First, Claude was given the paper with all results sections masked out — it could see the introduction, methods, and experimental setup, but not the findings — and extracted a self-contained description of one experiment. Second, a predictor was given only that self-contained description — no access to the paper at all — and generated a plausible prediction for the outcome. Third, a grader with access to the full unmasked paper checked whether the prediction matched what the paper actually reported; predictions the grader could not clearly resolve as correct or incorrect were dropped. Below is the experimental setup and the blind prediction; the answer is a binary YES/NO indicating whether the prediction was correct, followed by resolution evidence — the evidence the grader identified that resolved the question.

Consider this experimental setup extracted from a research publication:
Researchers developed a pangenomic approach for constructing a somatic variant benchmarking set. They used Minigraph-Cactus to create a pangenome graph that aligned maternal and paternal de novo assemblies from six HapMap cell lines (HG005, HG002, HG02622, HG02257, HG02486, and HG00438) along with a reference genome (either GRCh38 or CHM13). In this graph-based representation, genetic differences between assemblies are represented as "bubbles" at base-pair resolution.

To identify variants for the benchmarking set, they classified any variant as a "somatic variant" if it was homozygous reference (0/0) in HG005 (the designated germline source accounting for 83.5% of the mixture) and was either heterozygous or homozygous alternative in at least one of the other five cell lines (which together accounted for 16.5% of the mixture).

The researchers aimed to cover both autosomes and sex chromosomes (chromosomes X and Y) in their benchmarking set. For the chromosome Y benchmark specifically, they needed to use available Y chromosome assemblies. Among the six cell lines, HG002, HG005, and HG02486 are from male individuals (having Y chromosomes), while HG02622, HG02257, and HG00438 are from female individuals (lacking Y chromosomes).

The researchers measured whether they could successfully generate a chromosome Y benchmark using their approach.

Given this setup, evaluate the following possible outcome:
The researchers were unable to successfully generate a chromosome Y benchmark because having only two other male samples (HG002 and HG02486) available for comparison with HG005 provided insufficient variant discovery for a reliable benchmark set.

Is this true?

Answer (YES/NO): NO